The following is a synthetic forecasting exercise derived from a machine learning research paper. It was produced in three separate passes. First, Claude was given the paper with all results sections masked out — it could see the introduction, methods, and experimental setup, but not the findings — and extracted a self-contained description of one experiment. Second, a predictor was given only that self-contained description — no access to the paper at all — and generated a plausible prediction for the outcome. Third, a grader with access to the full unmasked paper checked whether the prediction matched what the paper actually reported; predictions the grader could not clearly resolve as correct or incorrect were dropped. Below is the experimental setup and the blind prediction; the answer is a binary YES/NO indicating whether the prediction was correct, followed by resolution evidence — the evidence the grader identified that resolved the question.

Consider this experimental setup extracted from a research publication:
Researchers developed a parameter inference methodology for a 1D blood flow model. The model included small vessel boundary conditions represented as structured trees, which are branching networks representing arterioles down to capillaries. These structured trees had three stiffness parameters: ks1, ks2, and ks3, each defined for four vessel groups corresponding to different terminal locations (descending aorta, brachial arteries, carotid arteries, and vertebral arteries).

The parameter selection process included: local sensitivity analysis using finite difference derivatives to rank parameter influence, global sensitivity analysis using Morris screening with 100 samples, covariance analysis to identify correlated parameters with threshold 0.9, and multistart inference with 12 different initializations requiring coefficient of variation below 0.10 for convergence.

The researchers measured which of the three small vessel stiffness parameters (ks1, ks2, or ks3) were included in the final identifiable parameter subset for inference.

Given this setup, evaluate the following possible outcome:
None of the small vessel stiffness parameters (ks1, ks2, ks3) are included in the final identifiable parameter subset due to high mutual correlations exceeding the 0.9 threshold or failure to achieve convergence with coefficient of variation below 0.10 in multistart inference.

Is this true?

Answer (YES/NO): NO